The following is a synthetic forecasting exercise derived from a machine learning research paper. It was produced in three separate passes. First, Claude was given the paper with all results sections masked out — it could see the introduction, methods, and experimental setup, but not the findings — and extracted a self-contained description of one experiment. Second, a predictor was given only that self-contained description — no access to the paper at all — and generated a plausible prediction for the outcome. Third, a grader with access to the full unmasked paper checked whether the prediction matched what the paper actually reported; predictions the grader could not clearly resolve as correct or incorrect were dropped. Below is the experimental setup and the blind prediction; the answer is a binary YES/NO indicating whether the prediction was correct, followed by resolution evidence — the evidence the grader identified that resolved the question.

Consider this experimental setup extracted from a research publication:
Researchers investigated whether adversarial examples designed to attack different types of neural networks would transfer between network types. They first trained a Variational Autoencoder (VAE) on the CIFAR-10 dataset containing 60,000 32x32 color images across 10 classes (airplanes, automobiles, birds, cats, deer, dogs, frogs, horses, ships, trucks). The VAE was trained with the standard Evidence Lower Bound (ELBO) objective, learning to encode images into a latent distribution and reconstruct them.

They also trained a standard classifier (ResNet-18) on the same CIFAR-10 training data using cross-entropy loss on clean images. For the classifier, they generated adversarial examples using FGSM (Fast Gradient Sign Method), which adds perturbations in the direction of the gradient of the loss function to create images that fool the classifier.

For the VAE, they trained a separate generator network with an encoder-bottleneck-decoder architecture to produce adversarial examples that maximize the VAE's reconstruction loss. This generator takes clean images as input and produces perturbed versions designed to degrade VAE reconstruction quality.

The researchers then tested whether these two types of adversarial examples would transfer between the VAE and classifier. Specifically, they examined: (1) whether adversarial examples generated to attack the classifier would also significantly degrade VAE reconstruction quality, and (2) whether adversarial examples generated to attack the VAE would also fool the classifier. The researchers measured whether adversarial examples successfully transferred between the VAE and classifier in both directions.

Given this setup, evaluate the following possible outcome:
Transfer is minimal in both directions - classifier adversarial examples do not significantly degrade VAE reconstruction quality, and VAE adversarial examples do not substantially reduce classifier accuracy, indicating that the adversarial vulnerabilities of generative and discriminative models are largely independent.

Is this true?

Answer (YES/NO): NO